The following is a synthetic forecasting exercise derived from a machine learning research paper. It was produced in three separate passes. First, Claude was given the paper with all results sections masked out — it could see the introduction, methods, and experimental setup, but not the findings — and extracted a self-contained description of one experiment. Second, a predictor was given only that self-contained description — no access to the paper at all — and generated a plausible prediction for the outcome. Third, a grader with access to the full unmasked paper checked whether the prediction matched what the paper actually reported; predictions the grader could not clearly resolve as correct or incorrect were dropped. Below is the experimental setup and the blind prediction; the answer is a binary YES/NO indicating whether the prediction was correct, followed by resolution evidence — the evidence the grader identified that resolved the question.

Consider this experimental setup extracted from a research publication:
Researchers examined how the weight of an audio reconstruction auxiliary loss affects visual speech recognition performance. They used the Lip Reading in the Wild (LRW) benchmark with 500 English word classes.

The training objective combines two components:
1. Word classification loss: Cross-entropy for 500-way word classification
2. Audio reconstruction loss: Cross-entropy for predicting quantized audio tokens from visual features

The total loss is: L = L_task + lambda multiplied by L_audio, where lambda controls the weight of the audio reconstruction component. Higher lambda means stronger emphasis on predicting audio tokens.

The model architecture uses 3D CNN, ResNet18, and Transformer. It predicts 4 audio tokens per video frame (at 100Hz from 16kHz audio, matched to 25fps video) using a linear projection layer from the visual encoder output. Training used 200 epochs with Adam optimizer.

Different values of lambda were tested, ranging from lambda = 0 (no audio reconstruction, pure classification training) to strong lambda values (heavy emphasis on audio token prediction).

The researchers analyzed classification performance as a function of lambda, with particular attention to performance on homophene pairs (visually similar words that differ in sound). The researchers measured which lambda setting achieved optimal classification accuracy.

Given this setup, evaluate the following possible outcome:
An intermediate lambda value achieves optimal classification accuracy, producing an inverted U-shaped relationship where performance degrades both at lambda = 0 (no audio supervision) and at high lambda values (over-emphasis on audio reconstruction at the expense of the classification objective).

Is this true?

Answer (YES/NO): NO